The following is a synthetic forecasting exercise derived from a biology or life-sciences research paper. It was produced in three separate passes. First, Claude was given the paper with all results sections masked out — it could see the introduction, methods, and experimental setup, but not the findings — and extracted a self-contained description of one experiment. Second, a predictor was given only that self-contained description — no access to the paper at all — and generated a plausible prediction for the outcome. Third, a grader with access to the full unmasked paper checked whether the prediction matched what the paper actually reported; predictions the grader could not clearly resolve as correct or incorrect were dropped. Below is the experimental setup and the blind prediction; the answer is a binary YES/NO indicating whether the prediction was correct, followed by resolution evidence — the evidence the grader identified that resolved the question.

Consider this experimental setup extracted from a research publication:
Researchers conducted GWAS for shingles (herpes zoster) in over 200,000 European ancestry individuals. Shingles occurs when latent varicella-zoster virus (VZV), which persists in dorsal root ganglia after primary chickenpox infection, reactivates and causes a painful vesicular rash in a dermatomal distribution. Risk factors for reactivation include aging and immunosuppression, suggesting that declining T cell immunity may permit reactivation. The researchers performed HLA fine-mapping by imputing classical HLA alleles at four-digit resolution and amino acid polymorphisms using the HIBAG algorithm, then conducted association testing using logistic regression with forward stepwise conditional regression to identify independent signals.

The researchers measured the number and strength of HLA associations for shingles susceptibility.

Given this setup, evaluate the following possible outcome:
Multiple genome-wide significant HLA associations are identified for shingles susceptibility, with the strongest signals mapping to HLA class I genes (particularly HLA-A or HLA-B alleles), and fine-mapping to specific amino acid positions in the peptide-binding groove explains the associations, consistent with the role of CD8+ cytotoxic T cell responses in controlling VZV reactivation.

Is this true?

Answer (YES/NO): YES